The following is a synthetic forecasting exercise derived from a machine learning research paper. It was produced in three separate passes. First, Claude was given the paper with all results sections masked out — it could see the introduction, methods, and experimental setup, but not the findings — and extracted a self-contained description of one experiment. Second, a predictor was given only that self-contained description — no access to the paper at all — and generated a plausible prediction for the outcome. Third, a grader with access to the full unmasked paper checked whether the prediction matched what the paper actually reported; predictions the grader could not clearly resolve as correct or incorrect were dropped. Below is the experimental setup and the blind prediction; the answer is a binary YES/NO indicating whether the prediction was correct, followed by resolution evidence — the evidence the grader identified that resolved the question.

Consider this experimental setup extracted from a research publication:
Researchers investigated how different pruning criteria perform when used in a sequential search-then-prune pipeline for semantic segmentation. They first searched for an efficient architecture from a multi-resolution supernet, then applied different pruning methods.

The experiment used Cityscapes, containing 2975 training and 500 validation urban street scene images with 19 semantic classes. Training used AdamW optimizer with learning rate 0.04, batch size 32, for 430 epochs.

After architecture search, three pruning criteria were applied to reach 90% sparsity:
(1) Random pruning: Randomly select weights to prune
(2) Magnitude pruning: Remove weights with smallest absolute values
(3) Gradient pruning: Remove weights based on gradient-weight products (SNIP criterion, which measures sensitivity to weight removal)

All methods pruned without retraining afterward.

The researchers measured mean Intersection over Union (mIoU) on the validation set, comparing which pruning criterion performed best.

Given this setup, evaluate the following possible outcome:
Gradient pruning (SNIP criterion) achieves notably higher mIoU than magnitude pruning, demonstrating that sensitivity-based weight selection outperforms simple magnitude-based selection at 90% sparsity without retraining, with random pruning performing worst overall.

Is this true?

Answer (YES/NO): NO